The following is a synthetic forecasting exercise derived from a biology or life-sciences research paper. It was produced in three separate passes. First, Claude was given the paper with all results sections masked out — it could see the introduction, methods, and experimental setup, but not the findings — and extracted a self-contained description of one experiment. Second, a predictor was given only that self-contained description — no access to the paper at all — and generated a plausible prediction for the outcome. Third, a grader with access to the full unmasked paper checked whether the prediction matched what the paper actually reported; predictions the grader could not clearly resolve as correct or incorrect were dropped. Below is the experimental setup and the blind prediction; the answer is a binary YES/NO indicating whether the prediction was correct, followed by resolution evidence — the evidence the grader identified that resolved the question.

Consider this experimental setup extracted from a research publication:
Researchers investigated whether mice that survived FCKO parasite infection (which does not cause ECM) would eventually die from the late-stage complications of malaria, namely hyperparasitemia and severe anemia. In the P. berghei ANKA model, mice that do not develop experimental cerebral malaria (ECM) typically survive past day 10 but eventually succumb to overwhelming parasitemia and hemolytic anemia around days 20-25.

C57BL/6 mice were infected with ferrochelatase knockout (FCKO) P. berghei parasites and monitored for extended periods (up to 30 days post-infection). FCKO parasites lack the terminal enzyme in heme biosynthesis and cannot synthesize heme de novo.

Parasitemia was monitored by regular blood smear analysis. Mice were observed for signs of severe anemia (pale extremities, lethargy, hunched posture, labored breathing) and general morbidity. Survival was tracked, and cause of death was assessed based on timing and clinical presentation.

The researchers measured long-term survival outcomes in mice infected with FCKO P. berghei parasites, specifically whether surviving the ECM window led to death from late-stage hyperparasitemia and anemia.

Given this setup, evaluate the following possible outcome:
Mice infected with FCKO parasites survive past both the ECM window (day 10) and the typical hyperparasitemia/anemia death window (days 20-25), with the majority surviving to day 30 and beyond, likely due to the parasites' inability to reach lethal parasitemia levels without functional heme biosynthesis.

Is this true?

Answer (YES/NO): NO